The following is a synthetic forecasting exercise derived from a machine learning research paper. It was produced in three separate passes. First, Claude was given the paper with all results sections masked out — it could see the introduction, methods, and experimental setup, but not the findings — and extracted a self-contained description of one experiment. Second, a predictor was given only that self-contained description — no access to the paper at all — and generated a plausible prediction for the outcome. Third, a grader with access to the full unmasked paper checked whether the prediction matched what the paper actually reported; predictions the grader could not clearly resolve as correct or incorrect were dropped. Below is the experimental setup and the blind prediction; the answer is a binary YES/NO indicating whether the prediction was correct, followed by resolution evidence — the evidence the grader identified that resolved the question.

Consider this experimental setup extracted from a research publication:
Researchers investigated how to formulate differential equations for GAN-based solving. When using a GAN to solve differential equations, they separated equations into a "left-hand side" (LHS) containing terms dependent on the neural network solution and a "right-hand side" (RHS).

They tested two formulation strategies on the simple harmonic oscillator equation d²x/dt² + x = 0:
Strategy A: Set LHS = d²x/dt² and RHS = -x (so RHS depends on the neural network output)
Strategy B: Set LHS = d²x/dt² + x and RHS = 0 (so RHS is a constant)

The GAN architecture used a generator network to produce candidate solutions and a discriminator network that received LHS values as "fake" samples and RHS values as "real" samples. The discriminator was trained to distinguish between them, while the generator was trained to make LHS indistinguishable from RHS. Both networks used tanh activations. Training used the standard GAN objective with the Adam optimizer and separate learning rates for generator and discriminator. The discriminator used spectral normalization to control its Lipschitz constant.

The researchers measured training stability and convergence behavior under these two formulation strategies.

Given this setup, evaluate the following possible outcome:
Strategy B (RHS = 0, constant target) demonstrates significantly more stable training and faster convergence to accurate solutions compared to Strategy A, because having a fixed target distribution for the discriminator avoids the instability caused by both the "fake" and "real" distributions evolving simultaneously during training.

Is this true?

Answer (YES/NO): YES